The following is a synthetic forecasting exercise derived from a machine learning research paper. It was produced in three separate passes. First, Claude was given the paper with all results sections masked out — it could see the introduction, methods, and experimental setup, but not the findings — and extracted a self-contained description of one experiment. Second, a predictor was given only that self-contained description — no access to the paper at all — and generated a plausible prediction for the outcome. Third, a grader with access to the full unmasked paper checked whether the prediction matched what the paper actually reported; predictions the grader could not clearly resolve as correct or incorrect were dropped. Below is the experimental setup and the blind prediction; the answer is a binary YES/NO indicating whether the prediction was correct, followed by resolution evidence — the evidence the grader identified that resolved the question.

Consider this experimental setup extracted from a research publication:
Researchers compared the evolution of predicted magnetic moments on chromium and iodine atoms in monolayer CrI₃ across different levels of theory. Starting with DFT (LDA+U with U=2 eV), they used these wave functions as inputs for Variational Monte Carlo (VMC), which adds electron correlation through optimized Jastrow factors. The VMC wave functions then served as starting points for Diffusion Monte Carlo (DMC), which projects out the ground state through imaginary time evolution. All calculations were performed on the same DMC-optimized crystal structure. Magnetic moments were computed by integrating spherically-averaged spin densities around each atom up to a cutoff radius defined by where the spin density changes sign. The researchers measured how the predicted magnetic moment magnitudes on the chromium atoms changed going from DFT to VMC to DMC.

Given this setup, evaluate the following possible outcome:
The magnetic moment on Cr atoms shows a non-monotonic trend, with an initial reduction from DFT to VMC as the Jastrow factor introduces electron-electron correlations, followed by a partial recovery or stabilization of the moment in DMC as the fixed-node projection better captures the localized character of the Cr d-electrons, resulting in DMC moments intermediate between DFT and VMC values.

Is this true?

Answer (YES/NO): NO